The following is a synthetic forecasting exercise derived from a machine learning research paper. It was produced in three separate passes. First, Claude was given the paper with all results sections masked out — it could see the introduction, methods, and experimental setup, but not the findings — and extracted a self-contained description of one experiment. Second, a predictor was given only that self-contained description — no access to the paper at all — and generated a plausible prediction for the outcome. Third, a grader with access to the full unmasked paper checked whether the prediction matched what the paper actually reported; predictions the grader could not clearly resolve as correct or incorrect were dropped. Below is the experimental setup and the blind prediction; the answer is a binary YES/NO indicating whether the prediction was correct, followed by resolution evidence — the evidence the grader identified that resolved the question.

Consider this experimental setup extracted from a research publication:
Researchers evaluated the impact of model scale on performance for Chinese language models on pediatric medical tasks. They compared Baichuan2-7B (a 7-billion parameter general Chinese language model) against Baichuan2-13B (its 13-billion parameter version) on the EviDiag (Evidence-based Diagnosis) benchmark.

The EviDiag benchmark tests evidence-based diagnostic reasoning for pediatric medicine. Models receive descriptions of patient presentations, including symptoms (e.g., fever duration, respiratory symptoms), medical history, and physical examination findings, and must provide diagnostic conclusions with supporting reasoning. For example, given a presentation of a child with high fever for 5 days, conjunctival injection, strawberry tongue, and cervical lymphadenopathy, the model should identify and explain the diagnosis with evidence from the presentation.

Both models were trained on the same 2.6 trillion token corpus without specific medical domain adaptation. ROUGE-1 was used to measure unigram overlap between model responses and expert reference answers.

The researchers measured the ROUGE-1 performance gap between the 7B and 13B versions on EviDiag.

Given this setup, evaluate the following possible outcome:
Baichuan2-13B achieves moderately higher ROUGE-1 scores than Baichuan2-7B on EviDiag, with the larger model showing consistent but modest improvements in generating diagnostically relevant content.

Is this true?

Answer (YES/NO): NO